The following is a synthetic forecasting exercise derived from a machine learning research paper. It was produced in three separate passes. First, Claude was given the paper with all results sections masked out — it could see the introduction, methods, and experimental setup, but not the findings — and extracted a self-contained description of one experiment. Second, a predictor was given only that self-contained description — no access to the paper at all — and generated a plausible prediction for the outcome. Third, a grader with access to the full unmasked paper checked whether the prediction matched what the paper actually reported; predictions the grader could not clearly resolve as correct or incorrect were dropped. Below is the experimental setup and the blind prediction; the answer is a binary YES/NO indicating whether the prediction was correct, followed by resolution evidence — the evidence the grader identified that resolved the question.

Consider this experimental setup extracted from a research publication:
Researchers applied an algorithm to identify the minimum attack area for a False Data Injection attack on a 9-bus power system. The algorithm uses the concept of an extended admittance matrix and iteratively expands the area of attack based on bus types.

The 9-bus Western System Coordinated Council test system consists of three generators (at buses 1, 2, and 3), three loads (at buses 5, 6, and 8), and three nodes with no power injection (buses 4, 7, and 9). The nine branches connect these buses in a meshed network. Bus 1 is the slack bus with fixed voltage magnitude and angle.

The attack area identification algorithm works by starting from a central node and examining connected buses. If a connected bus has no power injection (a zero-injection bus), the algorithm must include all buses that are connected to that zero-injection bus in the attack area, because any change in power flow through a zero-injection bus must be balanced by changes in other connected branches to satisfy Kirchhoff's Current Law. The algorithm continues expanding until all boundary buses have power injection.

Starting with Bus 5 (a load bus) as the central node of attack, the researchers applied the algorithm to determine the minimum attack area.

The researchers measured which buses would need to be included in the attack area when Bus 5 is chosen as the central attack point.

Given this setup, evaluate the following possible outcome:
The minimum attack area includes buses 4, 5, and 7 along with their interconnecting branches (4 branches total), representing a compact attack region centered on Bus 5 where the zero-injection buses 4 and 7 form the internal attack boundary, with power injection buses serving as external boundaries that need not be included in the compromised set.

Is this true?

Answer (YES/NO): NO